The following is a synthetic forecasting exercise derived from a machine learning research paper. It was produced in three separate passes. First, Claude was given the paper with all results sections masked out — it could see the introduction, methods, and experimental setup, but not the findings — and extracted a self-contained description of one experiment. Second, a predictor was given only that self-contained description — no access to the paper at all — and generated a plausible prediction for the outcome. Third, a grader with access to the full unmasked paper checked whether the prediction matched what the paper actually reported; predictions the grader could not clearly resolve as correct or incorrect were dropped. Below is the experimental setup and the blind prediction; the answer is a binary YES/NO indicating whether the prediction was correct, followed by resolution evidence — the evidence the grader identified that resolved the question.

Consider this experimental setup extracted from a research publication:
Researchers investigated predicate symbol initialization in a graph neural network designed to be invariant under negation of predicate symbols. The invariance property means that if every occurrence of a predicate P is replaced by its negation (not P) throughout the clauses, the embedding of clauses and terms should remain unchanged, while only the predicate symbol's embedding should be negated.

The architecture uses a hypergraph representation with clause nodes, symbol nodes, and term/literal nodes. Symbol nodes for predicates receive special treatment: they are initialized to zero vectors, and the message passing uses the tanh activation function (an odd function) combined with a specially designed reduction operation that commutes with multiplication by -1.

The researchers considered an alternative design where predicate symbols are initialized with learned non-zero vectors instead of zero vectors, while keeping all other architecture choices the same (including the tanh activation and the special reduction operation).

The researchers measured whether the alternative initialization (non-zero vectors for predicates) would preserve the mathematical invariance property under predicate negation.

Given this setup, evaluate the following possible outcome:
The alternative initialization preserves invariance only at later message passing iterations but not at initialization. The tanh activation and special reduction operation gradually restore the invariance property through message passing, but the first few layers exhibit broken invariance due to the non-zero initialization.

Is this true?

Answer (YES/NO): NO